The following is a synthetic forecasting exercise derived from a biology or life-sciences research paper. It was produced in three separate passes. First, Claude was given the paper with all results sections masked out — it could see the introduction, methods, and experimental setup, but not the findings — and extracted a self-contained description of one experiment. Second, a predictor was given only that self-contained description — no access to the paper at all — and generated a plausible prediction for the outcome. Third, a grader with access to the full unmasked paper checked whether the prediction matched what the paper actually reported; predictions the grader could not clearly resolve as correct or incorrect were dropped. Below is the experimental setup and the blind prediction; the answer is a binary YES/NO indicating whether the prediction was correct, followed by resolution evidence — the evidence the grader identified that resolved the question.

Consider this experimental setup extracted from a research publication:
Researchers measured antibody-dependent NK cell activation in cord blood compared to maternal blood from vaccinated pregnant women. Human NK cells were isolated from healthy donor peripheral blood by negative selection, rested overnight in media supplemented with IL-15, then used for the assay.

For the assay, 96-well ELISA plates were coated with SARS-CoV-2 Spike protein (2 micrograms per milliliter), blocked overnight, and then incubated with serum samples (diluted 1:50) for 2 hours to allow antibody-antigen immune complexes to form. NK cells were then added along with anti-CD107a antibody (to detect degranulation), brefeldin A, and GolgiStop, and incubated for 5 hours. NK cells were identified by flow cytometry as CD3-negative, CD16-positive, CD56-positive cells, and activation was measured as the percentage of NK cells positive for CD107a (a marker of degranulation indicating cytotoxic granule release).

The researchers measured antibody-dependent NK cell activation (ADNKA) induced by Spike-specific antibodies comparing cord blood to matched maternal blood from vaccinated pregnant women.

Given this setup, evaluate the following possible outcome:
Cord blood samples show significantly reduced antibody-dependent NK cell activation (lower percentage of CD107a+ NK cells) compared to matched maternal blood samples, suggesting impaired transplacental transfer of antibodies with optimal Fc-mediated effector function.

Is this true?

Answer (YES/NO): YES